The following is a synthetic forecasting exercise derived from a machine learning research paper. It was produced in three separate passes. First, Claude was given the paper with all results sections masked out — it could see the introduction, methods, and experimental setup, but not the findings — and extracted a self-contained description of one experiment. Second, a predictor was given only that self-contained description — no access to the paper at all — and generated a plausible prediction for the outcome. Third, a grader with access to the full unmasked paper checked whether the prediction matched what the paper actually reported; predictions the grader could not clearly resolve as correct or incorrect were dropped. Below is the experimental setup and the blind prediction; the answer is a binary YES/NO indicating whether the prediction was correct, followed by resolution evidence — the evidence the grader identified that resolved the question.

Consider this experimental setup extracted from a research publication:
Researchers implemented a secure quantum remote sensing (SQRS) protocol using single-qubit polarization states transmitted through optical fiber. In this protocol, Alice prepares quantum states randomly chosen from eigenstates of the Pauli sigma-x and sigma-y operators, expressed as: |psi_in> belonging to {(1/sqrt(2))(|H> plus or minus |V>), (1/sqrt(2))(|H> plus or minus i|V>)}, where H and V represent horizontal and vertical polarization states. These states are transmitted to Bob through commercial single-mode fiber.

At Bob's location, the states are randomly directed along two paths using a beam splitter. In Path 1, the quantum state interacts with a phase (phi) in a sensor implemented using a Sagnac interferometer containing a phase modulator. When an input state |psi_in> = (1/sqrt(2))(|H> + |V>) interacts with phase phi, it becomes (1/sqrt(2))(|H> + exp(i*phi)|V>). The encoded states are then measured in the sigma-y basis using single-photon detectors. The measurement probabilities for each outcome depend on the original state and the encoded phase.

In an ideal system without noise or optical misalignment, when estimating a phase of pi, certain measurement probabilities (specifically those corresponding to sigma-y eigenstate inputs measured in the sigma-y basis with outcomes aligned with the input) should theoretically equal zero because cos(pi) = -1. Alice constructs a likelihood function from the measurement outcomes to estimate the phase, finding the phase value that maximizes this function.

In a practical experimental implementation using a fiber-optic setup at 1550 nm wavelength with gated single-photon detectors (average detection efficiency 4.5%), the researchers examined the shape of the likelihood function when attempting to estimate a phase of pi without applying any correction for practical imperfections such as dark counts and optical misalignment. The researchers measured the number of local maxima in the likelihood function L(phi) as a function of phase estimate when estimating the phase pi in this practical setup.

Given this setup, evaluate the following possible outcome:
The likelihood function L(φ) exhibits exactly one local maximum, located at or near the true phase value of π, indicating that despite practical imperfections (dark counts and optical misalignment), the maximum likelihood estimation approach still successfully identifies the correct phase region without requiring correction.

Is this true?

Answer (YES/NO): NO